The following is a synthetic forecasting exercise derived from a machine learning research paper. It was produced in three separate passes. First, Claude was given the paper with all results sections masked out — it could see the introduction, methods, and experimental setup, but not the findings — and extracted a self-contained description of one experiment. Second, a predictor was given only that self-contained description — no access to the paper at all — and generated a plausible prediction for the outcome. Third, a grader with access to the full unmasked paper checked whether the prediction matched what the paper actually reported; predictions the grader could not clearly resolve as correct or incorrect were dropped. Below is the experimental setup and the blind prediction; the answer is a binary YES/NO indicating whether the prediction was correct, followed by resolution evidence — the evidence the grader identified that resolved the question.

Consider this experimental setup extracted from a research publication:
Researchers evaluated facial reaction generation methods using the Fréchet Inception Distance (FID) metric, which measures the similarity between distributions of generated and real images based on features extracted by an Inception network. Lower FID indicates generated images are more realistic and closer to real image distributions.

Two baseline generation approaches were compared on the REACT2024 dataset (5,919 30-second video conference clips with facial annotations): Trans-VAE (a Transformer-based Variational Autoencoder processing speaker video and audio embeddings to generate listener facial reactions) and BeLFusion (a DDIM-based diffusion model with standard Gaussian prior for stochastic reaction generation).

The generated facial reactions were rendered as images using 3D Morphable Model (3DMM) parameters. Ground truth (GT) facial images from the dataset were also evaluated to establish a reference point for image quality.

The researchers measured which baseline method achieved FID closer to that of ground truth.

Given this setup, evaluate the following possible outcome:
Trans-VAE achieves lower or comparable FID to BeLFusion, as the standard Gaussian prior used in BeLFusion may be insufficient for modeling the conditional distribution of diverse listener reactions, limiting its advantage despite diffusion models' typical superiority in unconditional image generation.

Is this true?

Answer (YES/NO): NO